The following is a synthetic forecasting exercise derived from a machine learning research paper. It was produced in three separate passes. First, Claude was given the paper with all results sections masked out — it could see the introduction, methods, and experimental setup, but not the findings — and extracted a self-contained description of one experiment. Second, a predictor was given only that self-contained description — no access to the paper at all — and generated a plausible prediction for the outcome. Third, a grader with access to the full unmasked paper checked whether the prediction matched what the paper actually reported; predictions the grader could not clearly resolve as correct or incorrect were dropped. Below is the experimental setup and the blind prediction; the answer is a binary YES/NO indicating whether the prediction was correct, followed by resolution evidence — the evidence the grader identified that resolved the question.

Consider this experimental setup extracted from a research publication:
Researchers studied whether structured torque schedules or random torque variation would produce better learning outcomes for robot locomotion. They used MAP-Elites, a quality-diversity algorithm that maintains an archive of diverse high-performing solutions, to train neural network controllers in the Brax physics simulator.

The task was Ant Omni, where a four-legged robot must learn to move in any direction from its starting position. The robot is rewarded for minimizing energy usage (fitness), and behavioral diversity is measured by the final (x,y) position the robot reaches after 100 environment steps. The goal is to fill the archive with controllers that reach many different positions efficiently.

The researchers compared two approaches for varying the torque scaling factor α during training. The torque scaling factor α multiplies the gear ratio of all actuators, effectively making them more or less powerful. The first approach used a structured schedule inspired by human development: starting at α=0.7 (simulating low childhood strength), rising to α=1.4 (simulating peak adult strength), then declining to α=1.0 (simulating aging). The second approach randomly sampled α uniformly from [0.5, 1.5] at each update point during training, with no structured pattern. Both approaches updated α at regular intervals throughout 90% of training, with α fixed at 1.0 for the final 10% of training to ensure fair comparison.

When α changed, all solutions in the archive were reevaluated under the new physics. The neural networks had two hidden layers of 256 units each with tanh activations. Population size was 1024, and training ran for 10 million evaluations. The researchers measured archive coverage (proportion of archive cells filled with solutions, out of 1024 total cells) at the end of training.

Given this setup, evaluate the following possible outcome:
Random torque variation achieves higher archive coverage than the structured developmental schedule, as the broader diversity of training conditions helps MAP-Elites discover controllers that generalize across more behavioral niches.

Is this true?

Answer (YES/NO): NO